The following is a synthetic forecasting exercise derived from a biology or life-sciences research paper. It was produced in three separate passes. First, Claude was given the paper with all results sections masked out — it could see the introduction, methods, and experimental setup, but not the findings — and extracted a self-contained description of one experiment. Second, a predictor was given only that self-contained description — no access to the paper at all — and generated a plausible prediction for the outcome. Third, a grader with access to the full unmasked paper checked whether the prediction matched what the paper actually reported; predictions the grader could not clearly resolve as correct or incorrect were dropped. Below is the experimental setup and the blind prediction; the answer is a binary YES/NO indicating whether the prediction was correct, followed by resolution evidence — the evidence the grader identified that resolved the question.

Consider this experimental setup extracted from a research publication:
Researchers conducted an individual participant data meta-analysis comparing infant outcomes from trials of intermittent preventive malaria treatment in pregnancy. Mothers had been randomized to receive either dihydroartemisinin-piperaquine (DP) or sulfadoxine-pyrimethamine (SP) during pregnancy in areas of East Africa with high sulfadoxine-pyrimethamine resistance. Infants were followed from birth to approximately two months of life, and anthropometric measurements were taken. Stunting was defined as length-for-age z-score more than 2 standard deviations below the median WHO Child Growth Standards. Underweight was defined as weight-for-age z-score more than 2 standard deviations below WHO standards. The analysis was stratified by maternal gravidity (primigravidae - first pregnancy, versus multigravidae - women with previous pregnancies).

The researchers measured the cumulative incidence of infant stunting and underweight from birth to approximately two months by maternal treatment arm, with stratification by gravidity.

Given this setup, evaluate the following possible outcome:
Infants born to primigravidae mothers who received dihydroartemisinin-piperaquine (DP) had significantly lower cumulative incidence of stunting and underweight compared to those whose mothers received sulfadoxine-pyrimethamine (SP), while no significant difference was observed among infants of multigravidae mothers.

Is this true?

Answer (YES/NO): NO